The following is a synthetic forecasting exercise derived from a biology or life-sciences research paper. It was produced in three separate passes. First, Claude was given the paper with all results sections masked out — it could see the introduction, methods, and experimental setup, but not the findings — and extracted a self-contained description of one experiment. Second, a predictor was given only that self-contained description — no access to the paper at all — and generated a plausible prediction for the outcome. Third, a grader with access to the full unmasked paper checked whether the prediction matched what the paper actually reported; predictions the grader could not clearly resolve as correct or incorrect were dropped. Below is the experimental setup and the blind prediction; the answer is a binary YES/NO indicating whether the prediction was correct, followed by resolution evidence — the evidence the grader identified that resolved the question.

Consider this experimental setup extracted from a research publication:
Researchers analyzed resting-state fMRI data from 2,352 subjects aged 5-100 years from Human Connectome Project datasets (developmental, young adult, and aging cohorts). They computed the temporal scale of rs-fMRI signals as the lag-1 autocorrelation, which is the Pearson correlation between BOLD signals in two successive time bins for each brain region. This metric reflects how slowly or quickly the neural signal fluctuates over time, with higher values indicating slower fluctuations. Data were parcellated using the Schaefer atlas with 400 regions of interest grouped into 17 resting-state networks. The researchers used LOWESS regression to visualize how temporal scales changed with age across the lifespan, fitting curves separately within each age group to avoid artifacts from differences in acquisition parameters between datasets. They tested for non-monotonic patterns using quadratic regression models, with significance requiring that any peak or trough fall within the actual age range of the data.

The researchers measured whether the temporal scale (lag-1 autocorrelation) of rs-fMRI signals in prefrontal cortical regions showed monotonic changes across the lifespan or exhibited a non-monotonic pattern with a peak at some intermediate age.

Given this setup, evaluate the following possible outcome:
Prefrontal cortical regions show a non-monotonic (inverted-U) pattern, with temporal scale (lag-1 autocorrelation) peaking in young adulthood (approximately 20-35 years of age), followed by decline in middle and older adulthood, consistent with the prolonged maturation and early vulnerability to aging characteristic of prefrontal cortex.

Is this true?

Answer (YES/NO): NO